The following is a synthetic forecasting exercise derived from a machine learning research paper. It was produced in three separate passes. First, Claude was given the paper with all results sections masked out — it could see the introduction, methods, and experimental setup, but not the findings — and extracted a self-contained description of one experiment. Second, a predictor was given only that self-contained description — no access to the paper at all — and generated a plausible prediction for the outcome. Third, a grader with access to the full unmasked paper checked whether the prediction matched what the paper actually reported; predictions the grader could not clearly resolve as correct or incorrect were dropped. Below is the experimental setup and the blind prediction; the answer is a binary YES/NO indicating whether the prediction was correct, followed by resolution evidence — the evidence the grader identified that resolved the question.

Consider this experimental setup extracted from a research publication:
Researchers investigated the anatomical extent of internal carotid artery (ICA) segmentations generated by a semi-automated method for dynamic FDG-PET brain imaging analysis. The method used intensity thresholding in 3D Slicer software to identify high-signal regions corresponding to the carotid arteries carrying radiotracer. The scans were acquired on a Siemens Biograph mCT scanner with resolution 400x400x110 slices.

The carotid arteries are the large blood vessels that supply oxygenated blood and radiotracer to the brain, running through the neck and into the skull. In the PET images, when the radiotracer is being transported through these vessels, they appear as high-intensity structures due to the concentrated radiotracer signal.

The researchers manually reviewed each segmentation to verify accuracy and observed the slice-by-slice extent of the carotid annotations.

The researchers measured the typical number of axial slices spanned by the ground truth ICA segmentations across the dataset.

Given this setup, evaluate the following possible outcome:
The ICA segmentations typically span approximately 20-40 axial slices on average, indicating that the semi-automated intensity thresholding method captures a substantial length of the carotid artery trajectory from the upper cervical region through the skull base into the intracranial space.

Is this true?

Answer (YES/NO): NO